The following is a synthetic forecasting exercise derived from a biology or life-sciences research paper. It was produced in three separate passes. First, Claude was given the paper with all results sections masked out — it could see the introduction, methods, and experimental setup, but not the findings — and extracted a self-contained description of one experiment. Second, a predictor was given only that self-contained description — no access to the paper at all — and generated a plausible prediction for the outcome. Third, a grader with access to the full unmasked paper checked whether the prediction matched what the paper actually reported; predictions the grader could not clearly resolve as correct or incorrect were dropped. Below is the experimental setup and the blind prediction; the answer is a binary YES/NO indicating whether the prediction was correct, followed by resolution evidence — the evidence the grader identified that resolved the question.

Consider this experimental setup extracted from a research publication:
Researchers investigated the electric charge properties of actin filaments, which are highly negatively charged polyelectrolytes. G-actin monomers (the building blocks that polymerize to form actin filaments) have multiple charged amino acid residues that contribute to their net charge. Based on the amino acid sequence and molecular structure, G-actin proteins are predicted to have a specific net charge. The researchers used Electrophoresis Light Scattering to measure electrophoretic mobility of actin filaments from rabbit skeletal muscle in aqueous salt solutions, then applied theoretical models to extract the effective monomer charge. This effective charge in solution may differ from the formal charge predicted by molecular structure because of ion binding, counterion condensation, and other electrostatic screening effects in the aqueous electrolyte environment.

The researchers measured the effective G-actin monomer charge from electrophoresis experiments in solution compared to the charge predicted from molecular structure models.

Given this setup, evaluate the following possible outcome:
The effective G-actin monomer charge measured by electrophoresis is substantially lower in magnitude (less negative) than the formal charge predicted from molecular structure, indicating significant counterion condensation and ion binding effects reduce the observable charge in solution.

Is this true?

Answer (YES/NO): YES